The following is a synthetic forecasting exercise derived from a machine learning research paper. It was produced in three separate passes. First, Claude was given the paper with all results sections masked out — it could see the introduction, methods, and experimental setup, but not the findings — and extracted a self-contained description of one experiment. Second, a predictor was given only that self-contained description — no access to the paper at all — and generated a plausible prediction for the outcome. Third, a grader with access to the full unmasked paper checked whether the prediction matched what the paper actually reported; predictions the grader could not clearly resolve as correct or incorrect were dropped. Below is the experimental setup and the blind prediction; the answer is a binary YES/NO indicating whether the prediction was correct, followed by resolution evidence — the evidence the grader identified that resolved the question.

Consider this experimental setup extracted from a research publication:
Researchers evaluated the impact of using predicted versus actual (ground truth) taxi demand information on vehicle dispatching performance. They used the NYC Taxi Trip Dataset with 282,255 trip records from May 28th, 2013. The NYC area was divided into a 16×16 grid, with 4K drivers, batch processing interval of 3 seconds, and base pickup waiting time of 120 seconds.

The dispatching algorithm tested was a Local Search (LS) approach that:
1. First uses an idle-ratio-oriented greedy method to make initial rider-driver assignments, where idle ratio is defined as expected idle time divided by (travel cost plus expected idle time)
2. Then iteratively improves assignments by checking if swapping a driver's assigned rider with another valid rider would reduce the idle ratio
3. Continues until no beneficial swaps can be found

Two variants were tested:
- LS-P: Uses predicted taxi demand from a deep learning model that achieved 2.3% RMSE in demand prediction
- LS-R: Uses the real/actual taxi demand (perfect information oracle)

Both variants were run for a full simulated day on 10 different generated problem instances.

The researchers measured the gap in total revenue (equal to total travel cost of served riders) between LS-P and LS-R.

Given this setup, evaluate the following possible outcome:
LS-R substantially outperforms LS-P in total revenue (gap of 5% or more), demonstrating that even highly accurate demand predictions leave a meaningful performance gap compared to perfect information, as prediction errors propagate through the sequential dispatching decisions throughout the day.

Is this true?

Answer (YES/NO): NO